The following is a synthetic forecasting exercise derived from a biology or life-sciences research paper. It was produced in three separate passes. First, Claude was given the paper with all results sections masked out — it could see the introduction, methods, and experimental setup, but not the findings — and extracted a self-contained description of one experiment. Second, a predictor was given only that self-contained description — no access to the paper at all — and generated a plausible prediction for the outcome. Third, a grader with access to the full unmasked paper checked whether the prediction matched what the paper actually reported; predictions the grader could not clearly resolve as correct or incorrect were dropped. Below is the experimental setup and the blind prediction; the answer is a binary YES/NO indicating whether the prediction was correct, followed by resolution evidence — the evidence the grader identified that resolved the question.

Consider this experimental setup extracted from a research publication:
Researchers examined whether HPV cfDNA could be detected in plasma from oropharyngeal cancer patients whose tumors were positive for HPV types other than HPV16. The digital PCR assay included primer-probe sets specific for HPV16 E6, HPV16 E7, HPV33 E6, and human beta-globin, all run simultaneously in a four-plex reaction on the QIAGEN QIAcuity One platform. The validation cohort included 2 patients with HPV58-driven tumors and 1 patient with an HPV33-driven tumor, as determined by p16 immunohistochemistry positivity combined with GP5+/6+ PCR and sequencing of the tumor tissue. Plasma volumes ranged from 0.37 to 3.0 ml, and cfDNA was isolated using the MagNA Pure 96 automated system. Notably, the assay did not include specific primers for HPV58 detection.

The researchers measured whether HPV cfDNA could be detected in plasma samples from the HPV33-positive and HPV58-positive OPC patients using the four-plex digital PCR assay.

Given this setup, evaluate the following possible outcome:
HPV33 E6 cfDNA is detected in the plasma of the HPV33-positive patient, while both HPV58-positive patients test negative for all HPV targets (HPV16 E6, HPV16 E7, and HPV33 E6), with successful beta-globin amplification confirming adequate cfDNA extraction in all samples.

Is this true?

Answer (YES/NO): NO